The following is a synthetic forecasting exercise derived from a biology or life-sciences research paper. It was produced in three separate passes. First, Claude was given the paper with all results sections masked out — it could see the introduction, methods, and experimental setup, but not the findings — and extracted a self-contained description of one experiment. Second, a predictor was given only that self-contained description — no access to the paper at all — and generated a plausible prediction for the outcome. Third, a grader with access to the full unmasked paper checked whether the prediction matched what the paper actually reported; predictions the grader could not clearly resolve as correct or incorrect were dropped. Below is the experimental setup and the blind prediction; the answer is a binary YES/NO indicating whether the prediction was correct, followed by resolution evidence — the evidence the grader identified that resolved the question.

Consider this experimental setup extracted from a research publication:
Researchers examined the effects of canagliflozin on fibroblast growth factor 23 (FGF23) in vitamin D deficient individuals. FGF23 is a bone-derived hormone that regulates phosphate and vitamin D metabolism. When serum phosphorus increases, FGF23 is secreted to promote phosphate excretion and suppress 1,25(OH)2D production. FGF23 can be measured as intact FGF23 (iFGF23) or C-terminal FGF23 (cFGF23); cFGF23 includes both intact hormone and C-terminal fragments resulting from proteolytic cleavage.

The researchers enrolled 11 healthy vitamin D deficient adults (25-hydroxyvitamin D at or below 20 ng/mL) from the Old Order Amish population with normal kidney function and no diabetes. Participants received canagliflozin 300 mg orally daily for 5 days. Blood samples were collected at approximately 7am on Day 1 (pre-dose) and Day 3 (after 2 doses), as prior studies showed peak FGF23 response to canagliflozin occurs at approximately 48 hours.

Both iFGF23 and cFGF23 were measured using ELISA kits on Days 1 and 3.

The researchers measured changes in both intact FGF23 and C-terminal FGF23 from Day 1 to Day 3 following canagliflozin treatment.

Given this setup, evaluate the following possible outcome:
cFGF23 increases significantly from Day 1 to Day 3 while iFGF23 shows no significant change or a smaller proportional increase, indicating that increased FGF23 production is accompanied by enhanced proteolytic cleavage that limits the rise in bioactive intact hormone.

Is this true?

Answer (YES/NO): NO